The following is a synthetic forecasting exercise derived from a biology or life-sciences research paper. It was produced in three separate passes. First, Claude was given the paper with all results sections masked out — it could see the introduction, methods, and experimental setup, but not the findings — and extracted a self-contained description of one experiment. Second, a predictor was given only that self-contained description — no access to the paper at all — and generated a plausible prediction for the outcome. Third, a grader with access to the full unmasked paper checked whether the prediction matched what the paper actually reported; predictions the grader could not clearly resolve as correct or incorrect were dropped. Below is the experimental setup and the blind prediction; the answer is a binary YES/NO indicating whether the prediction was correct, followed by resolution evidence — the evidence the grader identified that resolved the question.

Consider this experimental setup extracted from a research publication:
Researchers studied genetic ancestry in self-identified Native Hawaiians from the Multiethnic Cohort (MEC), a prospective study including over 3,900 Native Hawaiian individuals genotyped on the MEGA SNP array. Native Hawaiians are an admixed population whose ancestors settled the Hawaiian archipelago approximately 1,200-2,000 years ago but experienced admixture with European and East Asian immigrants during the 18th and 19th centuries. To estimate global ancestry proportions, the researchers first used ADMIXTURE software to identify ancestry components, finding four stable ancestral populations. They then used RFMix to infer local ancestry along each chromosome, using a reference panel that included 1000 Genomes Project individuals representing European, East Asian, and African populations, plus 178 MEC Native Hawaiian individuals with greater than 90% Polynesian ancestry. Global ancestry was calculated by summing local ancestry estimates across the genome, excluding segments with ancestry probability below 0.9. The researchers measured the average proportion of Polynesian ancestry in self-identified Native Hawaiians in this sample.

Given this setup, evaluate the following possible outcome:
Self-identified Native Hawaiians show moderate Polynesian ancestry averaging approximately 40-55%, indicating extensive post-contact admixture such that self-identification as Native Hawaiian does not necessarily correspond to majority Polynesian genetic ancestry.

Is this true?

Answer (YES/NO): YES